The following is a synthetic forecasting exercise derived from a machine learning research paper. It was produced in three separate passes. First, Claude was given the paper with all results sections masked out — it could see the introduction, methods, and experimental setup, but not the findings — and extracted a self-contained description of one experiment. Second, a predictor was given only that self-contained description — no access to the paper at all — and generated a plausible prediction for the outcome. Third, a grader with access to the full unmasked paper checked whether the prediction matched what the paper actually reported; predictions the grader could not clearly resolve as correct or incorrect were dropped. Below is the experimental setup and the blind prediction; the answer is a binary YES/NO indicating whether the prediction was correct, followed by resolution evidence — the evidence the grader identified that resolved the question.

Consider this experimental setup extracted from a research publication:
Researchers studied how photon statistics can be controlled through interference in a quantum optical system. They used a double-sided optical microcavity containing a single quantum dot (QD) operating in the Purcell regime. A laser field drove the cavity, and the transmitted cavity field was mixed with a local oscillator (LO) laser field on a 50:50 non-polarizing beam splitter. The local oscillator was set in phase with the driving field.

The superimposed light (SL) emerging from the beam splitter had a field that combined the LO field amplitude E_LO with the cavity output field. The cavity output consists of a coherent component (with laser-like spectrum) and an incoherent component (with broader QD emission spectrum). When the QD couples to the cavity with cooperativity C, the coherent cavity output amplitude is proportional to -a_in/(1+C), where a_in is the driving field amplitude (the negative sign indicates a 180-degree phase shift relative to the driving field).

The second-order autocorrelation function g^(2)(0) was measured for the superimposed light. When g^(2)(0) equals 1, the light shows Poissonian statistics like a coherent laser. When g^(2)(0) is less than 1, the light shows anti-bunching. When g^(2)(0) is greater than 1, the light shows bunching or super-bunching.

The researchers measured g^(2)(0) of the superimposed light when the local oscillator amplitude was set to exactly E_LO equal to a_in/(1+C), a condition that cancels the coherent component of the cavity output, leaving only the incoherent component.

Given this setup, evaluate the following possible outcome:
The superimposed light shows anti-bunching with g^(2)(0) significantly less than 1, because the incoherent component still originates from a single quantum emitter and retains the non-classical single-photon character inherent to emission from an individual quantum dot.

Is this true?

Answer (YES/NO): NO